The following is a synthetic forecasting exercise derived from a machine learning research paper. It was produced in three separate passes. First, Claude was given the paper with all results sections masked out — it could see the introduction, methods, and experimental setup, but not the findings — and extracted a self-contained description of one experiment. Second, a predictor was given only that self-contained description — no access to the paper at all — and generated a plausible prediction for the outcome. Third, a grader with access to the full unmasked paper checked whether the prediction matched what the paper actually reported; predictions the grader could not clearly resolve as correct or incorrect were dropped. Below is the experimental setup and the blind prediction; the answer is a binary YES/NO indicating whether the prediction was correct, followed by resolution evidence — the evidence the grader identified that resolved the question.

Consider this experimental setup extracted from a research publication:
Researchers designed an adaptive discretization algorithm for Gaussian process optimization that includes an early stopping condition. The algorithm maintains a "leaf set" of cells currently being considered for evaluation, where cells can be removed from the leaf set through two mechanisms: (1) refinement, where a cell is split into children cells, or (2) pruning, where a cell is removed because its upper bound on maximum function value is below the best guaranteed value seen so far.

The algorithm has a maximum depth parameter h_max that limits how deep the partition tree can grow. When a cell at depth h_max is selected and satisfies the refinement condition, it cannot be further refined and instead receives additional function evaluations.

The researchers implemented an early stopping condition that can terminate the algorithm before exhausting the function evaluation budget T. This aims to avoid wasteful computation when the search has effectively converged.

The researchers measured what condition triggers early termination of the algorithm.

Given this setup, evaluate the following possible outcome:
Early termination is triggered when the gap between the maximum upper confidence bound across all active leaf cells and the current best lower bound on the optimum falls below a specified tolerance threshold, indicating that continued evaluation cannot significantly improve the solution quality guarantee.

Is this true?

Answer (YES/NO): NO